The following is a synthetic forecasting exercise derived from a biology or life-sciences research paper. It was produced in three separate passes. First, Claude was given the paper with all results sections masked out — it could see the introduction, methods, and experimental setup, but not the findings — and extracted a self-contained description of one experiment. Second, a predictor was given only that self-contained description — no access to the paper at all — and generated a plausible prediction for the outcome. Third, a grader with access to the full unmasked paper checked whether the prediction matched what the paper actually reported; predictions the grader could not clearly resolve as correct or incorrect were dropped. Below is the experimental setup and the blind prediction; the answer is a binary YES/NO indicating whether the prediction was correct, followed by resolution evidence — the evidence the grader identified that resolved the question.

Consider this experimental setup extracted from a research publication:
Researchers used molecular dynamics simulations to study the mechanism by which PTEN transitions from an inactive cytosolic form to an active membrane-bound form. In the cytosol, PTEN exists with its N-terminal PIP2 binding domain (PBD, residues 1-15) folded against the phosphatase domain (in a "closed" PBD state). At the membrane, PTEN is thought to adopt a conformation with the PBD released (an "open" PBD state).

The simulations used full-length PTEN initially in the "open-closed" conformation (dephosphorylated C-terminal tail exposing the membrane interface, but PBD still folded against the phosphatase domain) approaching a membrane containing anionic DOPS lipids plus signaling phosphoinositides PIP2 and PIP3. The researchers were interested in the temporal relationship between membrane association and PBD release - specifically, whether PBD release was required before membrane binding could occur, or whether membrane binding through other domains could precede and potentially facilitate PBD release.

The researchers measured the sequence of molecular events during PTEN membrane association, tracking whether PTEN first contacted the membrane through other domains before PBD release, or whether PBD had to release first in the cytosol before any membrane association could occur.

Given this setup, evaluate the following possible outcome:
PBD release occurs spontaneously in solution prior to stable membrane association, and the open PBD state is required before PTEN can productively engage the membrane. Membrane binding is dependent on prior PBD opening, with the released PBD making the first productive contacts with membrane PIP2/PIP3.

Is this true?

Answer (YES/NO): NO